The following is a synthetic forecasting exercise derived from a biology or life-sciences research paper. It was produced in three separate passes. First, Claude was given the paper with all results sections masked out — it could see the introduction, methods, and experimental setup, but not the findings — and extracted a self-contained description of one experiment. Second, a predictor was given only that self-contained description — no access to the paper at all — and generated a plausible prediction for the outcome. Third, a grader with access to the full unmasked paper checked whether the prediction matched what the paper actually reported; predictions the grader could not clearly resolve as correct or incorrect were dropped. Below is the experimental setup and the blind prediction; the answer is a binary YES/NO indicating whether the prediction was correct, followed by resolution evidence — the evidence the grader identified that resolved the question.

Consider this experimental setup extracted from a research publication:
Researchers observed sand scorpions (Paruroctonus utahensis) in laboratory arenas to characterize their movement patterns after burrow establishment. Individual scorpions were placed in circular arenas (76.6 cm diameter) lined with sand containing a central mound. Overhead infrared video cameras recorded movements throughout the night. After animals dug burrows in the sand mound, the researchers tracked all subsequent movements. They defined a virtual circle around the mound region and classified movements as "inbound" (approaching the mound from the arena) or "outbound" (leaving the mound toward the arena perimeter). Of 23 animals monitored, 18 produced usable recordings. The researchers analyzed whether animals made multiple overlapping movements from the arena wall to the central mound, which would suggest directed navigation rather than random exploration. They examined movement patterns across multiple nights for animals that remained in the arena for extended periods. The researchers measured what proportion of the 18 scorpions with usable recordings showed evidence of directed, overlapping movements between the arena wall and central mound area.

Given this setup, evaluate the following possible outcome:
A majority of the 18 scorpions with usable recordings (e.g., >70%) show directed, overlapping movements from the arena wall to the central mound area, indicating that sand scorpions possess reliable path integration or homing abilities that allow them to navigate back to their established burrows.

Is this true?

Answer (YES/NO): NO